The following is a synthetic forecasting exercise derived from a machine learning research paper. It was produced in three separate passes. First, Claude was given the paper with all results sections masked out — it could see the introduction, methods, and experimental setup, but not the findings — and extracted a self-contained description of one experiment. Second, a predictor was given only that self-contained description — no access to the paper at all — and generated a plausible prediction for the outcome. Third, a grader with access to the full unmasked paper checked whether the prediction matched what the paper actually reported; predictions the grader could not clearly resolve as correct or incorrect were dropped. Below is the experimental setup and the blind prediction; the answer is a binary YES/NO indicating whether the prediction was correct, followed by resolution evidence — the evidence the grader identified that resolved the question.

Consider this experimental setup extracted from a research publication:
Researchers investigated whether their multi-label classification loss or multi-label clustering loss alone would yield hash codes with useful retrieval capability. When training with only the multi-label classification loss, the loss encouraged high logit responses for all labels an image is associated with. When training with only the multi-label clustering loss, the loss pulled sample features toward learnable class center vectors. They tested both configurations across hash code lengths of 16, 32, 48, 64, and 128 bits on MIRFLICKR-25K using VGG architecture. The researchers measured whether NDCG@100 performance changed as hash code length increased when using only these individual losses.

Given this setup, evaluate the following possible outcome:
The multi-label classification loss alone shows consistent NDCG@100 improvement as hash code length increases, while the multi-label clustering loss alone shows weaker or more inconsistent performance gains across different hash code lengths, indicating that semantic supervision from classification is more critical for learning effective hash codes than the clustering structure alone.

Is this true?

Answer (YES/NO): NO